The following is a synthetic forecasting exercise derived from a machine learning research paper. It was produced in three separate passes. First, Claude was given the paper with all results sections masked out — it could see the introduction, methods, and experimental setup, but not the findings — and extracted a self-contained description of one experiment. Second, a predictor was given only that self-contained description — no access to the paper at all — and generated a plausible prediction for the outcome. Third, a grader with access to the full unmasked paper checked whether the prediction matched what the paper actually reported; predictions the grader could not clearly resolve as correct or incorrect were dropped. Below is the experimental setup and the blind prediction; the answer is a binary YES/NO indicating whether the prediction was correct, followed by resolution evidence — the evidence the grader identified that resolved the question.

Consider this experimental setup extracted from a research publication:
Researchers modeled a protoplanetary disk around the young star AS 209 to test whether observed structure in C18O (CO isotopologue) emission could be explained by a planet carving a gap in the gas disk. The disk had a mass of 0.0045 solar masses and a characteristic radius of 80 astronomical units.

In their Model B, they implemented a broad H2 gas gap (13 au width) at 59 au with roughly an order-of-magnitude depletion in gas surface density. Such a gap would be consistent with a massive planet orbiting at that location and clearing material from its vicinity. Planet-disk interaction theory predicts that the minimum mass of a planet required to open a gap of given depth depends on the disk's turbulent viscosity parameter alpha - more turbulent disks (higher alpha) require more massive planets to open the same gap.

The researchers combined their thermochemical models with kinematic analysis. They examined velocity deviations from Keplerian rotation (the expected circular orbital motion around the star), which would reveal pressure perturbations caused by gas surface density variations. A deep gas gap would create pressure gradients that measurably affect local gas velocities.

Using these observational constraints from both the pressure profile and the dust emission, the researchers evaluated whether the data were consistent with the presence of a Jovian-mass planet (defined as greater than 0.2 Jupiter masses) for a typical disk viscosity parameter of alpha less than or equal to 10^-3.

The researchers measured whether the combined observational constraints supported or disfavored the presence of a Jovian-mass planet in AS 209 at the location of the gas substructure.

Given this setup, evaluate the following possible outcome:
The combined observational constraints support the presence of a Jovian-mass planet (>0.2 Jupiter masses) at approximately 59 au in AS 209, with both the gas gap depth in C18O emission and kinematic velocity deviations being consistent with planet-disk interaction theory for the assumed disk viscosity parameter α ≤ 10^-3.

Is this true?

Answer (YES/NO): NO